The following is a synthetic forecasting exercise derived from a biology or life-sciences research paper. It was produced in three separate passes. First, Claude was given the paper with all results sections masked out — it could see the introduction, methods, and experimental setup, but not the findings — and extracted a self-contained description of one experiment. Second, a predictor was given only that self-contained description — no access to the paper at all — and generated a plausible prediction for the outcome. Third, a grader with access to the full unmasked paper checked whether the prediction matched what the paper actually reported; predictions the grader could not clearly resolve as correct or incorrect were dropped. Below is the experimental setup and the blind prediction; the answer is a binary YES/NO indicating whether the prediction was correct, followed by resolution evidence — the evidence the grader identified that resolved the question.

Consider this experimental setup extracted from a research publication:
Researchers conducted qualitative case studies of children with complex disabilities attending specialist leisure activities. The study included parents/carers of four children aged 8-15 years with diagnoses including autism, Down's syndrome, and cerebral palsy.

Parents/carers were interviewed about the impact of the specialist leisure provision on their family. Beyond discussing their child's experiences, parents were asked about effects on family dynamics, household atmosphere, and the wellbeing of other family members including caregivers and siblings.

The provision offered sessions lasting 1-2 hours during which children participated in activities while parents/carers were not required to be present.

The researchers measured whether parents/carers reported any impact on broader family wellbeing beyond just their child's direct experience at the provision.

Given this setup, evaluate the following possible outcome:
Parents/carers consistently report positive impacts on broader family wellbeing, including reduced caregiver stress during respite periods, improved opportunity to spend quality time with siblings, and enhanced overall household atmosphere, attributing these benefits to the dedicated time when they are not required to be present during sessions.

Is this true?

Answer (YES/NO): YES